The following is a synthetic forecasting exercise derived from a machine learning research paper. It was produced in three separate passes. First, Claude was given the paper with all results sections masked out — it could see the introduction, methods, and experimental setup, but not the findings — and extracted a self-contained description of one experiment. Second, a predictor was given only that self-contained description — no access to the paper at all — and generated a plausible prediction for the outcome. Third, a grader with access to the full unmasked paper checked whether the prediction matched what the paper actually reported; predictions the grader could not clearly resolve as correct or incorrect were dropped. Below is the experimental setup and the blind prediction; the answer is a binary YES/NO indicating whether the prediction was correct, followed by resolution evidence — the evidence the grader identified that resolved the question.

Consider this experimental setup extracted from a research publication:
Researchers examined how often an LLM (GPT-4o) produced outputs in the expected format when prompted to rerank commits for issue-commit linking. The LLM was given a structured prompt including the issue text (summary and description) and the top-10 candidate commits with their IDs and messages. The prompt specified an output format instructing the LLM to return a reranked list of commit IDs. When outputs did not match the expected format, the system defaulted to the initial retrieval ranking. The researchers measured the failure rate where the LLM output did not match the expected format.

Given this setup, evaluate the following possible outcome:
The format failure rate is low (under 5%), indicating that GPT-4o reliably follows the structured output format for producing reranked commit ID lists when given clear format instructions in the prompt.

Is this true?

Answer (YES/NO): YES